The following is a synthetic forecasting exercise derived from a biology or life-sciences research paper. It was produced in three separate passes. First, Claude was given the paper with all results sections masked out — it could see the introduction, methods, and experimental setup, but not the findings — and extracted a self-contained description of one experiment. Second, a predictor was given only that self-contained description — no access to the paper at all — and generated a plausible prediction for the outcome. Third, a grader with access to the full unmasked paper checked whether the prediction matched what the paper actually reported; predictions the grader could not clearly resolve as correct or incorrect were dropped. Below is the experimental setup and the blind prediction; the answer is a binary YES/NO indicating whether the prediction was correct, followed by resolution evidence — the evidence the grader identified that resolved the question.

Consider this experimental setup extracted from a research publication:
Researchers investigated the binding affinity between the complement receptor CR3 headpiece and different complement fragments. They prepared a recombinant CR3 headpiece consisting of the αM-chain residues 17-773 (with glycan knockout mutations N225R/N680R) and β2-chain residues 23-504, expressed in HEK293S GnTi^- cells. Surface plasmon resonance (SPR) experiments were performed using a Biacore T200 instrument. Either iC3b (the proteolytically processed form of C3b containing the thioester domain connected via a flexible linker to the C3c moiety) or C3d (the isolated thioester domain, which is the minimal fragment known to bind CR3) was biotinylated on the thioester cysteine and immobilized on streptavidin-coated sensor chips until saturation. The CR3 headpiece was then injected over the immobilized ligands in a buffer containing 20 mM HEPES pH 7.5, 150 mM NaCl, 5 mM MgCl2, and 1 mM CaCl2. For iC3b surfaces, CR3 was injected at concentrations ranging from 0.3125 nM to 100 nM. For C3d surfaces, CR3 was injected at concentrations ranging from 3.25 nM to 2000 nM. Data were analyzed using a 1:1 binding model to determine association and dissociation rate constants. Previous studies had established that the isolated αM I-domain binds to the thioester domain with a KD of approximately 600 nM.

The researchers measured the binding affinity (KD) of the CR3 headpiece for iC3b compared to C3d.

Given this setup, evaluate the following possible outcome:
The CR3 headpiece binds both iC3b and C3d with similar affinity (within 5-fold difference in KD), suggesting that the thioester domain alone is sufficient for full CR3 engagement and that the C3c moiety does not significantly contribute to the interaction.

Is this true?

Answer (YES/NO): NO